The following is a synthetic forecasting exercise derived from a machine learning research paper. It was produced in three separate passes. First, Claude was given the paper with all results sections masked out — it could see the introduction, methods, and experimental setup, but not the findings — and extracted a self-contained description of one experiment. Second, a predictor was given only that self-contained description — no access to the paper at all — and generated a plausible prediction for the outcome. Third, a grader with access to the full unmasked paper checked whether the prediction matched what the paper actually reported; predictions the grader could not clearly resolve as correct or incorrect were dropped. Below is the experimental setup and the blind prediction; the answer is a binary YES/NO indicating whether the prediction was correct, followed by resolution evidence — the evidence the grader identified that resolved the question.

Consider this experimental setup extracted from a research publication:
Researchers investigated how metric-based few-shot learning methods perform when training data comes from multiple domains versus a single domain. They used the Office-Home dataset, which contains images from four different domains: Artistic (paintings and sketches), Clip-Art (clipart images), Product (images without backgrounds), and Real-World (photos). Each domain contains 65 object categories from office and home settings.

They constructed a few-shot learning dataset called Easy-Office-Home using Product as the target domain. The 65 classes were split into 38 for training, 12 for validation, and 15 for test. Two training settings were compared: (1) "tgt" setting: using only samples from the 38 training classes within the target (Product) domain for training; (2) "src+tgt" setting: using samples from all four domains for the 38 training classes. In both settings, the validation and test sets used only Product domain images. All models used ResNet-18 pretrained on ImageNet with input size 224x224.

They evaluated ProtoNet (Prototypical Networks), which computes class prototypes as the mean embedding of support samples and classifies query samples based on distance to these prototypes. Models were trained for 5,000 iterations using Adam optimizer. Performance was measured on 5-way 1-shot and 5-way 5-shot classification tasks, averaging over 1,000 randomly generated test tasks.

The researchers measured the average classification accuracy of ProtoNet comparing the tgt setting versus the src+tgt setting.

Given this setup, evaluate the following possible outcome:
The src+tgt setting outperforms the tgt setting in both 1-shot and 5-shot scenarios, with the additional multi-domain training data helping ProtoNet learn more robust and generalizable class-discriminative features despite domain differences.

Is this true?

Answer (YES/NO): YES